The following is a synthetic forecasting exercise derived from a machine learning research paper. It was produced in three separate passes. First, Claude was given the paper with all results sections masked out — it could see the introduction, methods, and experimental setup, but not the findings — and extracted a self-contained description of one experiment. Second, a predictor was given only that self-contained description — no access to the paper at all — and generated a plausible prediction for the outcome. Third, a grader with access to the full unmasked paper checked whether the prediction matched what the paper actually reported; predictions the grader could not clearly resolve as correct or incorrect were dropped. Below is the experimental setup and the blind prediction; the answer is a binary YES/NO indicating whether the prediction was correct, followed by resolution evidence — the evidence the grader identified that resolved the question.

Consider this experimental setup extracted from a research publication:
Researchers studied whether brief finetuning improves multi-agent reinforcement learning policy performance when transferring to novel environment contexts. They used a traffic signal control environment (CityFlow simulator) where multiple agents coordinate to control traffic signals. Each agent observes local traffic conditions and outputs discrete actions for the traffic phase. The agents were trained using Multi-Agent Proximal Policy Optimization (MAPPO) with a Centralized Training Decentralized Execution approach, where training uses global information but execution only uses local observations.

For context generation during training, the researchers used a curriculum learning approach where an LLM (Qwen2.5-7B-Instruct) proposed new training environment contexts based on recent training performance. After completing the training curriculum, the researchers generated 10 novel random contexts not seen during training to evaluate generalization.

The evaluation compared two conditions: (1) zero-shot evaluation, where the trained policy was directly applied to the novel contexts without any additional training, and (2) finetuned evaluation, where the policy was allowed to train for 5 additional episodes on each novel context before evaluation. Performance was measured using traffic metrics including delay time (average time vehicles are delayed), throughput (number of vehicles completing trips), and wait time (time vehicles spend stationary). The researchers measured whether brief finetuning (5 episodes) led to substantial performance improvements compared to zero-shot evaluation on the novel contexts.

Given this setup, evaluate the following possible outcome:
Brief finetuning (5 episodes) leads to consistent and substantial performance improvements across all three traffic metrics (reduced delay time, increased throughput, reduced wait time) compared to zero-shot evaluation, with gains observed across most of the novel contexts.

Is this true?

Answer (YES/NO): NO